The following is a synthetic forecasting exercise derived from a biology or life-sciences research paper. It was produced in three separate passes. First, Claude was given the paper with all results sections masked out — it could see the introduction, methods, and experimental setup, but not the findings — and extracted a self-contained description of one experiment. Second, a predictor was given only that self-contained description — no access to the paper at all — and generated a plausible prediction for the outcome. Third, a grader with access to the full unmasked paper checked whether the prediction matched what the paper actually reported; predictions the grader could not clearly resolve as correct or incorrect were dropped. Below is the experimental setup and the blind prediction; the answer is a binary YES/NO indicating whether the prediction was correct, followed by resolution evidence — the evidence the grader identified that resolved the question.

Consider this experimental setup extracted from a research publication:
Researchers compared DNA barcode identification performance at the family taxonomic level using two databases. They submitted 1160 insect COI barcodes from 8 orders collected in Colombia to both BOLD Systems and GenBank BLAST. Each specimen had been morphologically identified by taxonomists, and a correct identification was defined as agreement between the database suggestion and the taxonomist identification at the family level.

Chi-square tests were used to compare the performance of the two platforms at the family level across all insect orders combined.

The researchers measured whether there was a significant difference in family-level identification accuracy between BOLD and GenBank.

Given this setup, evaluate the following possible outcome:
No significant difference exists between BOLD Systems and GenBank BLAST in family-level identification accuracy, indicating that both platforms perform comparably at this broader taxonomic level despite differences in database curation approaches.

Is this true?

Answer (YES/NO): NO